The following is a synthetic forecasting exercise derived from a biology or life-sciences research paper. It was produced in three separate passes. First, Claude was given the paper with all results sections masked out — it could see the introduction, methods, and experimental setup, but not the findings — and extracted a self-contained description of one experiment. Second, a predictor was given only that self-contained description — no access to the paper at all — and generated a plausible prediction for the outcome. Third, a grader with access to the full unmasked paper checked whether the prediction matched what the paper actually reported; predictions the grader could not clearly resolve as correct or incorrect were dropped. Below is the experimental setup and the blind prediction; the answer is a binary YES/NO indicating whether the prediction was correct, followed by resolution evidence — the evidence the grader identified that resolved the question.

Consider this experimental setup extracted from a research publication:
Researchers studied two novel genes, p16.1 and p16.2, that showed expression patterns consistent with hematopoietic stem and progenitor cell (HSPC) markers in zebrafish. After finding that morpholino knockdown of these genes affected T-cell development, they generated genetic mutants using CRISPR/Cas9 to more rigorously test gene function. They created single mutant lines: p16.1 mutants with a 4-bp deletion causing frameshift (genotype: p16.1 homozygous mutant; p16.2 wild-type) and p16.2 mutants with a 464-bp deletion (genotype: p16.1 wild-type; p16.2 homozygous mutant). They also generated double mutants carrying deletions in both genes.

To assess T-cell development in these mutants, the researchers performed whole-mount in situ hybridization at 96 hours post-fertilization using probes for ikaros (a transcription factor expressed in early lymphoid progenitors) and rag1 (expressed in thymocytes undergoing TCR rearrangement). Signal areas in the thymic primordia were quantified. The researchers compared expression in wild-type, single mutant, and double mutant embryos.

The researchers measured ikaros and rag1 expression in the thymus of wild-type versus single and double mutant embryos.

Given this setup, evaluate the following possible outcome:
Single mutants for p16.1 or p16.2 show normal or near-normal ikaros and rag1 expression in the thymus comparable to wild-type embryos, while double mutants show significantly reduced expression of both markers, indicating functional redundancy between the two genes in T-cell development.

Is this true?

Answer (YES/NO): NO